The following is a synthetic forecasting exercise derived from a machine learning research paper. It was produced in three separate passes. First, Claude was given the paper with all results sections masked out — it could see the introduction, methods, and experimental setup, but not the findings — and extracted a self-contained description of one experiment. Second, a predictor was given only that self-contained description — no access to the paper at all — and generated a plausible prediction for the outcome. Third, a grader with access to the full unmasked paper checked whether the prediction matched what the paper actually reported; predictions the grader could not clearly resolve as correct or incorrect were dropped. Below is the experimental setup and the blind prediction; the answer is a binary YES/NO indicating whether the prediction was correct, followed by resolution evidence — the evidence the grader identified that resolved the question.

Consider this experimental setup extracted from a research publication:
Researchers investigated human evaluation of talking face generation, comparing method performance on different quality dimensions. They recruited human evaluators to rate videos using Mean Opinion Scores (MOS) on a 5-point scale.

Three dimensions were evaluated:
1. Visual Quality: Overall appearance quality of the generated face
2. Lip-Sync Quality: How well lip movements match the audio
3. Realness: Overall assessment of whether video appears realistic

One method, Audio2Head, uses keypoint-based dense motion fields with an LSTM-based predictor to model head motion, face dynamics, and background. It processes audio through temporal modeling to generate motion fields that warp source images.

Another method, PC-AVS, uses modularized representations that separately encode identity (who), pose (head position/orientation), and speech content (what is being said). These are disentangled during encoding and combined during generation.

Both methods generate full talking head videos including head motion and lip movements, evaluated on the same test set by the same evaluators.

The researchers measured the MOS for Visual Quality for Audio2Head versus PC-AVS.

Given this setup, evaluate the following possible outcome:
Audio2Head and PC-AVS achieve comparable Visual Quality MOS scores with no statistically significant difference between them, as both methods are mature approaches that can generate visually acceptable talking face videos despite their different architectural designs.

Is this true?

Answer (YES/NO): YES